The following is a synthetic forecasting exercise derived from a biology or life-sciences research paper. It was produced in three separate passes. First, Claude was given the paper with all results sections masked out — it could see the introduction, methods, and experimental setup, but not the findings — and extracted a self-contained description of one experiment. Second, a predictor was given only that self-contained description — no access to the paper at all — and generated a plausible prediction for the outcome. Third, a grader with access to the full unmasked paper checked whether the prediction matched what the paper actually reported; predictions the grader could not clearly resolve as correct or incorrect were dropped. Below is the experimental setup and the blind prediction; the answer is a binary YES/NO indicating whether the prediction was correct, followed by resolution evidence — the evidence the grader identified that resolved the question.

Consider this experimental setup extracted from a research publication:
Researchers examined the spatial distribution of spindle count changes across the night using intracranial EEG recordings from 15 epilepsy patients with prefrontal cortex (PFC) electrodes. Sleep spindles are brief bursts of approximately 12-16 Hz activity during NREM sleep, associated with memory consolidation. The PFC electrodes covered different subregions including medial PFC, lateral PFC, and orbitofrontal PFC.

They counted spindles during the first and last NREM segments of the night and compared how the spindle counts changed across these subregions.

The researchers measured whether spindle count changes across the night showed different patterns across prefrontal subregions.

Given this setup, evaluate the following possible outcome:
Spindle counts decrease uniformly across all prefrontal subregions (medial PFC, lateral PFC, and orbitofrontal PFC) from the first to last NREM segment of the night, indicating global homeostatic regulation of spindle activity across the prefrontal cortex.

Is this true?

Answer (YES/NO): NO